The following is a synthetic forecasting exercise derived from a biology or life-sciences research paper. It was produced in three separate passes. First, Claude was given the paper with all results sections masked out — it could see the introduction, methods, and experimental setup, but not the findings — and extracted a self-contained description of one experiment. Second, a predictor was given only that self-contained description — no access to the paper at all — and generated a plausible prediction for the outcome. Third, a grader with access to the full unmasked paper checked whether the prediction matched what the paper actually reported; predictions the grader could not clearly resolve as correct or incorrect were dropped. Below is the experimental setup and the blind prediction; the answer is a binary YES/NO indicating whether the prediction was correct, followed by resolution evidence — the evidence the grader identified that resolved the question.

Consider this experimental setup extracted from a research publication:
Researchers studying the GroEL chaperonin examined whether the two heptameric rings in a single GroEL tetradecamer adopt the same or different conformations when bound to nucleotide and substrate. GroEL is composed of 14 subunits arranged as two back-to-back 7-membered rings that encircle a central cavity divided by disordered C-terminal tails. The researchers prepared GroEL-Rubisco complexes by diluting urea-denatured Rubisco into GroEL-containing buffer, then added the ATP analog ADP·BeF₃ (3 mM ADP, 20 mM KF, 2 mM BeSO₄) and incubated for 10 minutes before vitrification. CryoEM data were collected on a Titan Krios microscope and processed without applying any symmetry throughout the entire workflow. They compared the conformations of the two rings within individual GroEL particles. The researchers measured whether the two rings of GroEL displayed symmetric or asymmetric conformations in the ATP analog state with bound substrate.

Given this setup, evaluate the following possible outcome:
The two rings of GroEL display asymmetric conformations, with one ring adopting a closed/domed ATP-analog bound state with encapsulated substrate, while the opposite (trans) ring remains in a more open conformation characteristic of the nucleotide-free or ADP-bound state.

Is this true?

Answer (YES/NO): NO